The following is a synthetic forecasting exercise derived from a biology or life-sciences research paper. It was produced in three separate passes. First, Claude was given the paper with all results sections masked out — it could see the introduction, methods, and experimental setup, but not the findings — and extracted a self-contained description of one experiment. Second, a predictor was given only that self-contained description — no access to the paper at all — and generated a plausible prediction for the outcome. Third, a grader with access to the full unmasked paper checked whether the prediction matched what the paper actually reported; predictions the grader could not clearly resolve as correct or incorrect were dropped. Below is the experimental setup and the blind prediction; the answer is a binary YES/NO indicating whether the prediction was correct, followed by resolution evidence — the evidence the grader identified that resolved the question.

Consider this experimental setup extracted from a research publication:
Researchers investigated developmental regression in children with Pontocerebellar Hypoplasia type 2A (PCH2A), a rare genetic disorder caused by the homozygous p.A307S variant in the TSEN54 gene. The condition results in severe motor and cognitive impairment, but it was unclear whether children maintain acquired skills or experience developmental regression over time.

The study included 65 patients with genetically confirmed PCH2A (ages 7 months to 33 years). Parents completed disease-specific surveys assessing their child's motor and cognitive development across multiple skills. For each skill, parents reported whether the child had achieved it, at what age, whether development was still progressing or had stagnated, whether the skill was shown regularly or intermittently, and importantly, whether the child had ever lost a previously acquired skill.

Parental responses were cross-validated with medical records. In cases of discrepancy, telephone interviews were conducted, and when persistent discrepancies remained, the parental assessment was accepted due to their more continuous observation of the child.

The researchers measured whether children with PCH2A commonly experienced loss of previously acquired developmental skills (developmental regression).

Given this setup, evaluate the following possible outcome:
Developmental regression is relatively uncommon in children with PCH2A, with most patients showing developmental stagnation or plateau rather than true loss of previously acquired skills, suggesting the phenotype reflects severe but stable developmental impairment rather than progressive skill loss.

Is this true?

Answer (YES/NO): YES